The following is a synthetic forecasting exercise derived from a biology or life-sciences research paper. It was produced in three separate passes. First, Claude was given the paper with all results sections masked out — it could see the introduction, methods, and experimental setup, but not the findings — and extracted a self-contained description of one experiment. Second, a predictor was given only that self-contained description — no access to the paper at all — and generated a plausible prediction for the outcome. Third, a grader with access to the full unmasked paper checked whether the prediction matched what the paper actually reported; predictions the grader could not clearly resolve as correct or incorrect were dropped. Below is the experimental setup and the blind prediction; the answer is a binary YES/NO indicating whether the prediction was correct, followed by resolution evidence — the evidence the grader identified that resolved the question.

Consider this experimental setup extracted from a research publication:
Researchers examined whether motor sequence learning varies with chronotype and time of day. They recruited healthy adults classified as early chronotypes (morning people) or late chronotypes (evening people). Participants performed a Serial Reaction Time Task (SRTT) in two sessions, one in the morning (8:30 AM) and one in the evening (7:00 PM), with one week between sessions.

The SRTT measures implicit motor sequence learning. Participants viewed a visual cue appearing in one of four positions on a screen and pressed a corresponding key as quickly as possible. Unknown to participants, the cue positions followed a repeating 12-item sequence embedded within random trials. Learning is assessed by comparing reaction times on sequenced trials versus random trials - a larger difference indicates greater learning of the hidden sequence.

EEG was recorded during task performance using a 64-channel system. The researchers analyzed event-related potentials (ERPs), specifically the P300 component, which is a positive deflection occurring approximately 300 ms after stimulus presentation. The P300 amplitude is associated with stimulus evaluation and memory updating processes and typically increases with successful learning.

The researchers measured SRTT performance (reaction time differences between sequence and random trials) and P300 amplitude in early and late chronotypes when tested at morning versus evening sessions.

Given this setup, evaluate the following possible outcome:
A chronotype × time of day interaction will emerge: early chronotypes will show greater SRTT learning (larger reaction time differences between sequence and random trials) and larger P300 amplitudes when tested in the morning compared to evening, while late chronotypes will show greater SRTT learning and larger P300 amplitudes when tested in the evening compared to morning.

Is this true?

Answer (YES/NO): YES